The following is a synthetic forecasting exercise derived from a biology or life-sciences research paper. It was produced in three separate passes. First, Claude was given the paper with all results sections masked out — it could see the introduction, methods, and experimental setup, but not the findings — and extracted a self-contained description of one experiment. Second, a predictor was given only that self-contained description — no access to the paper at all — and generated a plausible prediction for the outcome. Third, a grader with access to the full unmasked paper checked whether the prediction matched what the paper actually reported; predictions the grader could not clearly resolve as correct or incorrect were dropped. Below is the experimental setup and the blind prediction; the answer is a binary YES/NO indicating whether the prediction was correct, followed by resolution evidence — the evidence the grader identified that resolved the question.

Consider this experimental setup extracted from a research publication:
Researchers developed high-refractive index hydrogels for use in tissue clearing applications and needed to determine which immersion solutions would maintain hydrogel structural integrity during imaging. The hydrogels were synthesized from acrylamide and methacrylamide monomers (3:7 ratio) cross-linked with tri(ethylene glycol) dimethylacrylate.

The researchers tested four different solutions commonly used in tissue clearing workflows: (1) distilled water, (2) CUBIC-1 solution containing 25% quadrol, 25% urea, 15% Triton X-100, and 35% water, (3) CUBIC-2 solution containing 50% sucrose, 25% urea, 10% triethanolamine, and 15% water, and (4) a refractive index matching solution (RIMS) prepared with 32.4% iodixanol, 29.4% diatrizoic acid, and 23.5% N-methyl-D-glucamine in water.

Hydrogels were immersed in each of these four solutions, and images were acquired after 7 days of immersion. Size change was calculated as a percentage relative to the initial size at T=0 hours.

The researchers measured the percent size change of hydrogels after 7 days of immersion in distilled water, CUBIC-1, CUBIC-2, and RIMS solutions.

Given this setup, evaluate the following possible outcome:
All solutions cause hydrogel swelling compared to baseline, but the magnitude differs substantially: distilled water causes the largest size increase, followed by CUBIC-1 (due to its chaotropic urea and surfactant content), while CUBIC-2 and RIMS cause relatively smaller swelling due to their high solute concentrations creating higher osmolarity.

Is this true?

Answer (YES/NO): NO